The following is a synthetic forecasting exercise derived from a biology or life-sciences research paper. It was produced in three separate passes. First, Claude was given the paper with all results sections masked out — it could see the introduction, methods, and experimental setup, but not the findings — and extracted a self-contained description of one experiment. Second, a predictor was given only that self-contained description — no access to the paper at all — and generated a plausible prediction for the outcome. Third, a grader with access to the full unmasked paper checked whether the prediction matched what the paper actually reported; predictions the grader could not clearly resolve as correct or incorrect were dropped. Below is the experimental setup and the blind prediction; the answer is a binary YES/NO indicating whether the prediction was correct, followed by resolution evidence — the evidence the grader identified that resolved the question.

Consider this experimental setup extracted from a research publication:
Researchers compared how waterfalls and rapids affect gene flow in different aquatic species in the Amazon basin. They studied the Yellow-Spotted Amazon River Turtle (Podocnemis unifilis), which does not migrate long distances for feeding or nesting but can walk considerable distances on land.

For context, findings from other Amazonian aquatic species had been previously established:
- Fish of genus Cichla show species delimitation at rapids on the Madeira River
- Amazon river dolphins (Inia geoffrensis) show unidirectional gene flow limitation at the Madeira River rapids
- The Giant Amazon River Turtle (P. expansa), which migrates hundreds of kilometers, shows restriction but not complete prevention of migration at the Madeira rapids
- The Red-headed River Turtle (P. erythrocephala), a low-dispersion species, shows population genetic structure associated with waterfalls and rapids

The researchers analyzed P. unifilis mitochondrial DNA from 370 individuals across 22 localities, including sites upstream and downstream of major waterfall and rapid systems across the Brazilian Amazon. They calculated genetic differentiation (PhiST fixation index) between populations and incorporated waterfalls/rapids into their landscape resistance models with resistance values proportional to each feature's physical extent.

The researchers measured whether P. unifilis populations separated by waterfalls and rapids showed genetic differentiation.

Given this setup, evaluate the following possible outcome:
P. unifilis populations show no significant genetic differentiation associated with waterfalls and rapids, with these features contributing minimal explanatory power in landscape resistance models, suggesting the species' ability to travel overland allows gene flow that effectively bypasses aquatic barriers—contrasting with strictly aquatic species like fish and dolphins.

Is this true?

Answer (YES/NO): NO